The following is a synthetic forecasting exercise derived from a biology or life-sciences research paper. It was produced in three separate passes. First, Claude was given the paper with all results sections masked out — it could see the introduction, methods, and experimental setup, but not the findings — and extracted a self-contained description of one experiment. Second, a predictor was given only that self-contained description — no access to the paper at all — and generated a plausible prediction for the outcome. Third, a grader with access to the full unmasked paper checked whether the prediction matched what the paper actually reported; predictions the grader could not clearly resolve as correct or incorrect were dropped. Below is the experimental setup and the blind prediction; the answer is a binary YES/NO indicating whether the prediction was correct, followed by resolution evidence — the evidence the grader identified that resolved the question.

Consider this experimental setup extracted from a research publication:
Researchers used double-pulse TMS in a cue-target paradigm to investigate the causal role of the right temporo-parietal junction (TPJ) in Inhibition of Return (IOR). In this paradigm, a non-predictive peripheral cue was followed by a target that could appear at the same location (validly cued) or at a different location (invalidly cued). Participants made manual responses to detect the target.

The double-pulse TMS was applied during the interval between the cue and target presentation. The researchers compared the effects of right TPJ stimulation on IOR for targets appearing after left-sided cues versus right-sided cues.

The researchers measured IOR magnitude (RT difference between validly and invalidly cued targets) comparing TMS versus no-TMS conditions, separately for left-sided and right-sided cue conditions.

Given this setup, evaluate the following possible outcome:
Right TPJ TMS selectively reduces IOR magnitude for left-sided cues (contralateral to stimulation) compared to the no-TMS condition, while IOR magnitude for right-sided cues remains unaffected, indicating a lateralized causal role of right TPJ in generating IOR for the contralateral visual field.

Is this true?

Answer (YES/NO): YES